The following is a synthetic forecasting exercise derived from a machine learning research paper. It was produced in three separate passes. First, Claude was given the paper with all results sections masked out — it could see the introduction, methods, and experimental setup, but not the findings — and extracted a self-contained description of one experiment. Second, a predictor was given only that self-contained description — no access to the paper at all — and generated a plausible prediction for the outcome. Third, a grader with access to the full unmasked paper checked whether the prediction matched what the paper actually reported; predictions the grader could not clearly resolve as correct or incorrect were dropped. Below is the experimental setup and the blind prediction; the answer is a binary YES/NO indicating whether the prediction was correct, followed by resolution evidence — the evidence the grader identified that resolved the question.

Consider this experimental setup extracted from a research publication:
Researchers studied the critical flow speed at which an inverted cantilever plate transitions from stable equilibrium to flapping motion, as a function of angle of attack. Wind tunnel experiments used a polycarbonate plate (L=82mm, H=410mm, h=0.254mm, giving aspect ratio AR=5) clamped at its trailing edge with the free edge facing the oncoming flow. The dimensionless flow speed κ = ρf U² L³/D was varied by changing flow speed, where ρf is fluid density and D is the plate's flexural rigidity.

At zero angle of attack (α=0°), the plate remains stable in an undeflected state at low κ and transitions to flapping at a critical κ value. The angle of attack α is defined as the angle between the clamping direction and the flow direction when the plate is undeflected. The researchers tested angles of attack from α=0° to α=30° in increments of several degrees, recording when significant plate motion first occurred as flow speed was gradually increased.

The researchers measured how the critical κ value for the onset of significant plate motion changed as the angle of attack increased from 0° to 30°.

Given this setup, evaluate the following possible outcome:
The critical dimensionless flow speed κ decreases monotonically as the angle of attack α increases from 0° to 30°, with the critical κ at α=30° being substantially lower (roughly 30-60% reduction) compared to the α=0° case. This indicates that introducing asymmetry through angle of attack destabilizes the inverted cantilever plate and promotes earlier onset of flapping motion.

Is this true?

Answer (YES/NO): NO